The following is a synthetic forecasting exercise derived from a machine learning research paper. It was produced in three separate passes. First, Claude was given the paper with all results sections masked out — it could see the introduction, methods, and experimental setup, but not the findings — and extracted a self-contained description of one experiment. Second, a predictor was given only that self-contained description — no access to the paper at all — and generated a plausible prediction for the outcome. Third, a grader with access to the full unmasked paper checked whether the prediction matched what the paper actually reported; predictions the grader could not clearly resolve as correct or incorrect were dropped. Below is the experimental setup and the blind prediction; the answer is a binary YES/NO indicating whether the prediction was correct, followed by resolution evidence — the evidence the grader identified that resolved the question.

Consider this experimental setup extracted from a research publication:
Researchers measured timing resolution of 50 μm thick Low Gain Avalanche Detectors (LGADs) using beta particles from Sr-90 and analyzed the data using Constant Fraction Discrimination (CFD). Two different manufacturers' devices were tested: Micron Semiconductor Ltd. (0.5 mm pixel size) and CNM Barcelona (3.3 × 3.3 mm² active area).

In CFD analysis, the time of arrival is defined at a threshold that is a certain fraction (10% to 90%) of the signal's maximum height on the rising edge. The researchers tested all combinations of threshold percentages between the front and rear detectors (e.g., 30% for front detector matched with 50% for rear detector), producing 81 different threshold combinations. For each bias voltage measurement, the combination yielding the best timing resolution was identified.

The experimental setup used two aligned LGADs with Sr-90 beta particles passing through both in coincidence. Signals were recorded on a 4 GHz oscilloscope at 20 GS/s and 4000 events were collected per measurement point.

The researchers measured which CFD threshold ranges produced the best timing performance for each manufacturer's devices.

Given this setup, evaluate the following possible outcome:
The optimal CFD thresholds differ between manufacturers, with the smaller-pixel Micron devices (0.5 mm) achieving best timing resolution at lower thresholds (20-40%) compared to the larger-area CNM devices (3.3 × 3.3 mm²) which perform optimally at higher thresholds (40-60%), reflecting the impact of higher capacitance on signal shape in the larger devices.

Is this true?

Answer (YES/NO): NO